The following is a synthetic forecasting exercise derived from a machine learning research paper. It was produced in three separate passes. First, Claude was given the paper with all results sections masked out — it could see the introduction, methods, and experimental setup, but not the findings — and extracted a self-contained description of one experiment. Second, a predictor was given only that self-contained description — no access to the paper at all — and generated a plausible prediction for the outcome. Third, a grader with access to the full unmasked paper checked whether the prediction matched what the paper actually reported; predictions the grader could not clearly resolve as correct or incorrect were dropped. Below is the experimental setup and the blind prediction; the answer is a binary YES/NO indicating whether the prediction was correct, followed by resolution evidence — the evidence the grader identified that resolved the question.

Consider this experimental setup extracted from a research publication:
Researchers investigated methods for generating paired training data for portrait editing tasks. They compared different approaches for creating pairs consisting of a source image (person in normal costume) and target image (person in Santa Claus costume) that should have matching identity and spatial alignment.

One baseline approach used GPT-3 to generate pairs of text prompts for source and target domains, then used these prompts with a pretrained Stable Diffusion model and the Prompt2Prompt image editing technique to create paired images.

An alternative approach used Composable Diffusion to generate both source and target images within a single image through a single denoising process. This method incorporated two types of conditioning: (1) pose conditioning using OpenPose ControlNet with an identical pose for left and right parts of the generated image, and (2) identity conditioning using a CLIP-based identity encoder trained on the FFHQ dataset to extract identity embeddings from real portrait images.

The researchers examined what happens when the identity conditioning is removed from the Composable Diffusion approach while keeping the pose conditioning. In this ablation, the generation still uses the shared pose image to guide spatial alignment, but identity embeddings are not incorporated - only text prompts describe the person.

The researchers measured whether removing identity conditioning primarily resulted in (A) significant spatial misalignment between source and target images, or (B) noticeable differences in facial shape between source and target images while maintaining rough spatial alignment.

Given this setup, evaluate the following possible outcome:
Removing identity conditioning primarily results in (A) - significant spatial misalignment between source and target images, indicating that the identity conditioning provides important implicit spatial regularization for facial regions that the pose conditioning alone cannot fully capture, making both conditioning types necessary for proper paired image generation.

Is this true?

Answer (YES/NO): NO